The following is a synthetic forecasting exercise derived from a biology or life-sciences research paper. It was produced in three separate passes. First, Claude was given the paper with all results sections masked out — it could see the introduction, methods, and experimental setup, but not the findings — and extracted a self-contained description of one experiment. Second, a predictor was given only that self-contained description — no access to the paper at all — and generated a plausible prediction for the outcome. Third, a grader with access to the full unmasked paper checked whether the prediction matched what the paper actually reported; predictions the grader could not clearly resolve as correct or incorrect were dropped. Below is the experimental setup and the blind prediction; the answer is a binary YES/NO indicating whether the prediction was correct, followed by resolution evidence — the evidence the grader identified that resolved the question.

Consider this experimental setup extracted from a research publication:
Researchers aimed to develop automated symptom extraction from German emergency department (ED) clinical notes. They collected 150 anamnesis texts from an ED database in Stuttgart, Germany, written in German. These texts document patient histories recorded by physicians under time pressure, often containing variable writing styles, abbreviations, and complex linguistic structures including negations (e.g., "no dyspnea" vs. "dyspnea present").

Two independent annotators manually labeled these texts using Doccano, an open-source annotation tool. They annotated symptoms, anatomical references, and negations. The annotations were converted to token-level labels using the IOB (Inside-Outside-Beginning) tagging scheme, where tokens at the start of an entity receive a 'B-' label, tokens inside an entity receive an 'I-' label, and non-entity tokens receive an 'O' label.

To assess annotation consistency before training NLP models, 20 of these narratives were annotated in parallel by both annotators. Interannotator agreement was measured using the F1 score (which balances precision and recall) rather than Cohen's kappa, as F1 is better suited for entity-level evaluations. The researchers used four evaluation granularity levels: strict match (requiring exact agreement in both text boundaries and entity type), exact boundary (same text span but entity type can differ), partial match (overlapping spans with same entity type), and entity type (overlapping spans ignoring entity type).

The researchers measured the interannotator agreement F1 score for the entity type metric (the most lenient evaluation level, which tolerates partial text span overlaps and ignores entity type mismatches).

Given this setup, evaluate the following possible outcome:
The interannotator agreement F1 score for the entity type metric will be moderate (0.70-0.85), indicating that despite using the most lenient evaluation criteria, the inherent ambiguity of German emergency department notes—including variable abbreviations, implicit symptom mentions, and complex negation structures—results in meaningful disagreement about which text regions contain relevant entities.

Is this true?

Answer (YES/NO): YES